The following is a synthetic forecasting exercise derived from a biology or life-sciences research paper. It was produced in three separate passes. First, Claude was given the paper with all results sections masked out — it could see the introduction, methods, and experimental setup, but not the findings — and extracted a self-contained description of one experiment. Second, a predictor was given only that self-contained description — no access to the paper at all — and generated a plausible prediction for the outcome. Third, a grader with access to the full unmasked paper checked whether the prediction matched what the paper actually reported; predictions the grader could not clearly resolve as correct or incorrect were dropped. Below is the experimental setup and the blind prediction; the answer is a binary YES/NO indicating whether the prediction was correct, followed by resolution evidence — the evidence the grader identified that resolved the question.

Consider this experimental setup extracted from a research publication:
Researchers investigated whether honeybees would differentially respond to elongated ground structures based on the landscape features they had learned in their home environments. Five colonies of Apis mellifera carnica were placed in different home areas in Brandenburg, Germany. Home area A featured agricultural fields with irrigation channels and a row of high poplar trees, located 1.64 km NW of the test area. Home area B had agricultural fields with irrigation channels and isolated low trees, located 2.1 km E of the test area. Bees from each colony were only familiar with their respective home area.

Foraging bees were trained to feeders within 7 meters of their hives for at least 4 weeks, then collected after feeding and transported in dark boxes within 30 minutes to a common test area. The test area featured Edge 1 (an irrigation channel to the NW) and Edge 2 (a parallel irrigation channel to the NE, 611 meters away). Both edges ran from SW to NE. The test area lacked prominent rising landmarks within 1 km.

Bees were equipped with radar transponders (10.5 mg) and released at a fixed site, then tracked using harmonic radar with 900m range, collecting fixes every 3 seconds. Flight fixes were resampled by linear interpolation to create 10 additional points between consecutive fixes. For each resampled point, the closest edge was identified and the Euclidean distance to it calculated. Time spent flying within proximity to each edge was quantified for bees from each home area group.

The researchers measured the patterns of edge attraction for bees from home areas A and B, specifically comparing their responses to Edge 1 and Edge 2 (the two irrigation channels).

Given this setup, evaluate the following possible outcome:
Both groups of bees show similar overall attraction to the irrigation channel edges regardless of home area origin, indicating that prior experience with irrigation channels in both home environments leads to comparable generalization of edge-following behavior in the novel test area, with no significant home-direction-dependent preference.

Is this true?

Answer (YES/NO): NO